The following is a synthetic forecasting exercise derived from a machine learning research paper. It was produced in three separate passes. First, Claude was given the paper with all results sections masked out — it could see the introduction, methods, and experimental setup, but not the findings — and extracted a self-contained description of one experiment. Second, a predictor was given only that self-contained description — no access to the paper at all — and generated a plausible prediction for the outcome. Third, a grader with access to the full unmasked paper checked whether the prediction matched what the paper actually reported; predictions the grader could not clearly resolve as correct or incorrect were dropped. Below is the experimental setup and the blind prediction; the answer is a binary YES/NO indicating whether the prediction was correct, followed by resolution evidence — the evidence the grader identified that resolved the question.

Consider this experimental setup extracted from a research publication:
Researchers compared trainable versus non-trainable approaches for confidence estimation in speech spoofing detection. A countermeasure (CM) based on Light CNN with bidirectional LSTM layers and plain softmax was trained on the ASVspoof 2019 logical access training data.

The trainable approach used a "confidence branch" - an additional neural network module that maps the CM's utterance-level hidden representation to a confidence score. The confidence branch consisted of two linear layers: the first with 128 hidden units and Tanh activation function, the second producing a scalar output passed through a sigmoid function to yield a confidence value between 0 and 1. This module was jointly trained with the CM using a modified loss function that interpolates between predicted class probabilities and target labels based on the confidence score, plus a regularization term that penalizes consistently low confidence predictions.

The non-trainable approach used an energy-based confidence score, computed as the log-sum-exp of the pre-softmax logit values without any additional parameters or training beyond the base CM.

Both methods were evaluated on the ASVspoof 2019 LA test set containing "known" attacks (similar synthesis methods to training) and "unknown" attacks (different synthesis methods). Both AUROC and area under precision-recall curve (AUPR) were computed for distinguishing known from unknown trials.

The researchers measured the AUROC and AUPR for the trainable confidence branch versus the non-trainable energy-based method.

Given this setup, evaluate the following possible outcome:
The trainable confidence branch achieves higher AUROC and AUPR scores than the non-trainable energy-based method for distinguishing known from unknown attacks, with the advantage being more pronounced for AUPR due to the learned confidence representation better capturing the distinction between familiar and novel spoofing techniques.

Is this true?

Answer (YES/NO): NO